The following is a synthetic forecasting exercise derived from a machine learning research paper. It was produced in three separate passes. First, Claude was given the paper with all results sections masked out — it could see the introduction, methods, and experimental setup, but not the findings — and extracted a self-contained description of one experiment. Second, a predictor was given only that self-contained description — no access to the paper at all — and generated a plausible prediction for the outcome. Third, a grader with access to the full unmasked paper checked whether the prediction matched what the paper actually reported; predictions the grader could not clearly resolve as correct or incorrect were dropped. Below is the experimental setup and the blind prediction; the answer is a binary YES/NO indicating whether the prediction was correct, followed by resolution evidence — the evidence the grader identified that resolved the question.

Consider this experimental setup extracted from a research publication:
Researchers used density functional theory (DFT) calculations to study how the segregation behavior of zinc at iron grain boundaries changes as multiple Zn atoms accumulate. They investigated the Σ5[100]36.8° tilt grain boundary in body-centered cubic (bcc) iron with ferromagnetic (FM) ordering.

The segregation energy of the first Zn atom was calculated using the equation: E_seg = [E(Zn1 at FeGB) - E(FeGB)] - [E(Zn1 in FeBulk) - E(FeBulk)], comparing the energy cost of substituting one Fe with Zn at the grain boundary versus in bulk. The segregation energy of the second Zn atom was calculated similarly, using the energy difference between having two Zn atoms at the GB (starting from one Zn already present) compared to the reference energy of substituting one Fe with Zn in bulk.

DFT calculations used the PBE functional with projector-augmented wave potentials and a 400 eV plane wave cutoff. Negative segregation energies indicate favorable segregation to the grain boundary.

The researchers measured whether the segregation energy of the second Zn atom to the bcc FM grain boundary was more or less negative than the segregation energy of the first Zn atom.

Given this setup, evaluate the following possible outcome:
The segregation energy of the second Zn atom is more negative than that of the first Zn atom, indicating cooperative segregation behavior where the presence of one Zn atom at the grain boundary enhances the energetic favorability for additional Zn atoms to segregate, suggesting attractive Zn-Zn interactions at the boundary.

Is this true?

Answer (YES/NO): YES